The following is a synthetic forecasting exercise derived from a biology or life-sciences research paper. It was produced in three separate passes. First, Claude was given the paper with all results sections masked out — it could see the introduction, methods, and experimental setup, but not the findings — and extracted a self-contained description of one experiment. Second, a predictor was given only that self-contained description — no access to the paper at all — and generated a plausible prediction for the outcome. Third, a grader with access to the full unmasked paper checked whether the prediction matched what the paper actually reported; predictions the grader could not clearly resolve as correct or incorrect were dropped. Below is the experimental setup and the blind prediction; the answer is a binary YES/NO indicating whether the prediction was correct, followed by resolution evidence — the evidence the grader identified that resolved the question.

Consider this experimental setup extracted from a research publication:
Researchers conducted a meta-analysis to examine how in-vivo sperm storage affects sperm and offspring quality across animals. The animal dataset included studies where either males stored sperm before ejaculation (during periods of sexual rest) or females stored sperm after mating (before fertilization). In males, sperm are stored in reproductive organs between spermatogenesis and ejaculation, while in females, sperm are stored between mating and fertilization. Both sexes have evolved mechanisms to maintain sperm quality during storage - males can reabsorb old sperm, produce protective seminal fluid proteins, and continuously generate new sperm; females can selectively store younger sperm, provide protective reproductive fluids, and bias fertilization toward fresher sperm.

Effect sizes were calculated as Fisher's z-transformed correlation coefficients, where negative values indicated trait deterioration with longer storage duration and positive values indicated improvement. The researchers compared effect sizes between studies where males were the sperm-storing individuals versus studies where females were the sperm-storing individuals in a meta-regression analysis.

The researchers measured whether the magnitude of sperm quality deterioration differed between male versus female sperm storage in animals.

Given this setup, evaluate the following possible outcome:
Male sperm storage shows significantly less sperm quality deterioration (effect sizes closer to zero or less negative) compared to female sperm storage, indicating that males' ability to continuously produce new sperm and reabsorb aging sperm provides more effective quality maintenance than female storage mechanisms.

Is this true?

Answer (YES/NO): NO